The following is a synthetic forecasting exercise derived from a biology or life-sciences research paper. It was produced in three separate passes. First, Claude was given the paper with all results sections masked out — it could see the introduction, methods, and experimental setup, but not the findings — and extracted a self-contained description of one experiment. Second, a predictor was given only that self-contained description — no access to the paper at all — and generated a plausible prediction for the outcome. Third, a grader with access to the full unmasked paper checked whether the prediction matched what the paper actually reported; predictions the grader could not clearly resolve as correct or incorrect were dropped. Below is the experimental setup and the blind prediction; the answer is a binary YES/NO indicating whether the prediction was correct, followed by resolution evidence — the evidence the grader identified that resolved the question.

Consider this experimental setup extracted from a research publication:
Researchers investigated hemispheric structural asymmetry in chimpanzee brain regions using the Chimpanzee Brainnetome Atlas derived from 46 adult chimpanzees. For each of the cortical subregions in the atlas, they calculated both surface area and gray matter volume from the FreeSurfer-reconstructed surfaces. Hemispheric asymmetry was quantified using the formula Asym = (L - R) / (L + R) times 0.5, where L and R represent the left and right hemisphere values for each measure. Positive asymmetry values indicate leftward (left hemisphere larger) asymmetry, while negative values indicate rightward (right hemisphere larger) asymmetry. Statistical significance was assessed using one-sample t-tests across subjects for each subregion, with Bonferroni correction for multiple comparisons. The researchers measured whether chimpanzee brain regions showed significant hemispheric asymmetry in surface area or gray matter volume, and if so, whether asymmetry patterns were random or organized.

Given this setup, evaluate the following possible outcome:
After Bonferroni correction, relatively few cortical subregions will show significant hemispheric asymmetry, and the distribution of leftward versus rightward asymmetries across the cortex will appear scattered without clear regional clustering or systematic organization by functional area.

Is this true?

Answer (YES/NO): NO